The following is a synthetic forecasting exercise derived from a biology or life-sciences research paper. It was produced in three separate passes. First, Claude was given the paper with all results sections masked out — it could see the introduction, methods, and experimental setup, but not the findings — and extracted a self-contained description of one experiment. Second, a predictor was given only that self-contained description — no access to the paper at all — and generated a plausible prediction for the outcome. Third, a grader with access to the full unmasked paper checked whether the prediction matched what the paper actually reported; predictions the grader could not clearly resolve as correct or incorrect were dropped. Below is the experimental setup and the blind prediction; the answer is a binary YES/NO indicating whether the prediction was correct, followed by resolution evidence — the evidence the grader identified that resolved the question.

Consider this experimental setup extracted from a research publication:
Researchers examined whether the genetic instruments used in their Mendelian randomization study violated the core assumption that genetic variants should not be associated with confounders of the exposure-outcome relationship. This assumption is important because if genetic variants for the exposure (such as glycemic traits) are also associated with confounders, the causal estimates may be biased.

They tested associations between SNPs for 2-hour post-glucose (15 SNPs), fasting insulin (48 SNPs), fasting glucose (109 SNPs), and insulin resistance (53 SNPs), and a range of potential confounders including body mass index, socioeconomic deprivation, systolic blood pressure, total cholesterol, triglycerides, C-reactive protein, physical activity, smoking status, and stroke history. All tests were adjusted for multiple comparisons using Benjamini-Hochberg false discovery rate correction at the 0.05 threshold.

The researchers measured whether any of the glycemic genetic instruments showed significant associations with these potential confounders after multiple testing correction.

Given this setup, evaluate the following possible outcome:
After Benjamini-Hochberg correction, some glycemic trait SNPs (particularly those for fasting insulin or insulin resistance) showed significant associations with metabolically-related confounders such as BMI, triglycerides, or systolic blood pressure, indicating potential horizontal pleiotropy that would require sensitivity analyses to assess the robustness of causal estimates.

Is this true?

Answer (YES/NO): NO